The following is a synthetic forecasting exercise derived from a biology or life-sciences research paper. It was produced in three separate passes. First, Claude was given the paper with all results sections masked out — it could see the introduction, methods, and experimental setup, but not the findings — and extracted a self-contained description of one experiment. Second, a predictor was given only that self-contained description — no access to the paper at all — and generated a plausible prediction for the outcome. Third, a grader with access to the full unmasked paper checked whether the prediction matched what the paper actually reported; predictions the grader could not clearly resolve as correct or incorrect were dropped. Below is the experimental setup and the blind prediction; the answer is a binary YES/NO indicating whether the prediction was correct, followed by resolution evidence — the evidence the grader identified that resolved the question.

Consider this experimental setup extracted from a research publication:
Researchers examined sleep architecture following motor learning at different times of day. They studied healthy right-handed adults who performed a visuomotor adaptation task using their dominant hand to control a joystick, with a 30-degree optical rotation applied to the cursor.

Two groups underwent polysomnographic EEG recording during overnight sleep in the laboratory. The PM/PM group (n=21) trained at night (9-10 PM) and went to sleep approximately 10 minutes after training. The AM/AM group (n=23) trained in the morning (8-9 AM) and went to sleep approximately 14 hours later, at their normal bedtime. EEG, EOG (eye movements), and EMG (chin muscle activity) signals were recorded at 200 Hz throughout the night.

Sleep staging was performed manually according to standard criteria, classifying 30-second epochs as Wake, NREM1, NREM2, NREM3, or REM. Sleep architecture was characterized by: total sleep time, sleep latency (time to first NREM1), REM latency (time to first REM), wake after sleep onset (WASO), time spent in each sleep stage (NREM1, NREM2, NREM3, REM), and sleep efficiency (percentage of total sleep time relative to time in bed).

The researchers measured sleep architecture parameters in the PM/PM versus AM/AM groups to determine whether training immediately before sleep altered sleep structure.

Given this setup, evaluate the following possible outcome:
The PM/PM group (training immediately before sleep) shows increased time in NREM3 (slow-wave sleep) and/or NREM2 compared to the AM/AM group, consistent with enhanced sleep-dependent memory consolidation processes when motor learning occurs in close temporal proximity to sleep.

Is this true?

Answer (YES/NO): NO